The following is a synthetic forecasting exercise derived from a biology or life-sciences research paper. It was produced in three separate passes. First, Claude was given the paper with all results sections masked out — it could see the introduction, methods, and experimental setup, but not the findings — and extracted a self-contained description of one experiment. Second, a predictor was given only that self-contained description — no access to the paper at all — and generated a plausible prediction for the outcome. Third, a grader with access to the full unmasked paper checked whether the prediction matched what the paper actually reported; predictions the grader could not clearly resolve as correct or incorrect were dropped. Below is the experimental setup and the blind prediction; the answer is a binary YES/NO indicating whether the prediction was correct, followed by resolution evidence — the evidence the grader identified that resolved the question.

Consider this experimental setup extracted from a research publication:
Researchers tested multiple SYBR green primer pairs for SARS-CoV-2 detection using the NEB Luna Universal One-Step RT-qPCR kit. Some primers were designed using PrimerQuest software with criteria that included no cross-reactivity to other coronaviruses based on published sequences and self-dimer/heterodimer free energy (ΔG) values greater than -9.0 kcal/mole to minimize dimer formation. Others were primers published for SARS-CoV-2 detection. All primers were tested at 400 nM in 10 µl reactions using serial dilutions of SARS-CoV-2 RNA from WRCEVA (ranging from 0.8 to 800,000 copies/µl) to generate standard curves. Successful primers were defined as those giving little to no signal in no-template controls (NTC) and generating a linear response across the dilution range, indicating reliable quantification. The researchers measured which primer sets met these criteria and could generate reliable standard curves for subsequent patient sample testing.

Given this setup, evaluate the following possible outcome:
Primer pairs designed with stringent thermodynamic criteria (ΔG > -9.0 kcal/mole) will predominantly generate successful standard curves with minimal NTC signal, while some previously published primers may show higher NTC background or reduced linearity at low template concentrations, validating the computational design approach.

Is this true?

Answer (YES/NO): NO